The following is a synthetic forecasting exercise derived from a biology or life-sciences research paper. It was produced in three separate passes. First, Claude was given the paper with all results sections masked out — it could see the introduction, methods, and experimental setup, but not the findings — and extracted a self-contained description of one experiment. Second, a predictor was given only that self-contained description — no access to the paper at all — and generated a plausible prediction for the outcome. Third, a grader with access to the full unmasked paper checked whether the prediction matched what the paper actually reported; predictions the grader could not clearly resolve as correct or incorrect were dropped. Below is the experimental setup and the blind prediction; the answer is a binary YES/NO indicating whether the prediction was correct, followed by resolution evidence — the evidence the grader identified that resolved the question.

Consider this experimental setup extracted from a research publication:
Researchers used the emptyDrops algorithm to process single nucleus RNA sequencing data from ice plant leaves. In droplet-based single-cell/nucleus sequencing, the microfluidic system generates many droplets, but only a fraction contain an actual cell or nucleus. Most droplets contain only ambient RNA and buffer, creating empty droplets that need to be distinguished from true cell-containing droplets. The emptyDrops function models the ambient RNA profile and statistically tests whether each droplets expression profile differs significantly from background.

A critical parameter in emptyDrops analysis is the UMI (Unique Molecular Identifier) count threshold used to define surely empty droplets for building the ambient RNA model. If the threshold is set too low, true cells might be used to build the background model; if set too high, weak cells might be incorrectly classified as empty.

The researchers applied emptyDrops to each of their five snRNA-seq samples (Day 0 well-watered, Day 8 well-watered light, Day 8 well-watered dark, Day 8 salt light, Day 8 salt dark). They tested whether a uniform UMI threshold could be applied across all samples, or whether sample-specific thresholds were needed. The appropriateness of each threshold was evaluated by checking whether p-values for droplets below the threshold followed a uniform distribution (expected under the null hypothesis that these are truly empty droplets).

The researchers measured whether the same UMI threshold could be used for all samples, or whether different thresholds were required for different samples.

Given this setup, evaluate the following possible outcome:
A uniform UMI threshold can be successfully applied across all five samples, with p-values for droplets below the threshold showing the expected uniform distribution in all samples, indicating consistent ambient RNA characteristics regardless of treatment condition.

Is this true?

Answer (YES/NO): NO